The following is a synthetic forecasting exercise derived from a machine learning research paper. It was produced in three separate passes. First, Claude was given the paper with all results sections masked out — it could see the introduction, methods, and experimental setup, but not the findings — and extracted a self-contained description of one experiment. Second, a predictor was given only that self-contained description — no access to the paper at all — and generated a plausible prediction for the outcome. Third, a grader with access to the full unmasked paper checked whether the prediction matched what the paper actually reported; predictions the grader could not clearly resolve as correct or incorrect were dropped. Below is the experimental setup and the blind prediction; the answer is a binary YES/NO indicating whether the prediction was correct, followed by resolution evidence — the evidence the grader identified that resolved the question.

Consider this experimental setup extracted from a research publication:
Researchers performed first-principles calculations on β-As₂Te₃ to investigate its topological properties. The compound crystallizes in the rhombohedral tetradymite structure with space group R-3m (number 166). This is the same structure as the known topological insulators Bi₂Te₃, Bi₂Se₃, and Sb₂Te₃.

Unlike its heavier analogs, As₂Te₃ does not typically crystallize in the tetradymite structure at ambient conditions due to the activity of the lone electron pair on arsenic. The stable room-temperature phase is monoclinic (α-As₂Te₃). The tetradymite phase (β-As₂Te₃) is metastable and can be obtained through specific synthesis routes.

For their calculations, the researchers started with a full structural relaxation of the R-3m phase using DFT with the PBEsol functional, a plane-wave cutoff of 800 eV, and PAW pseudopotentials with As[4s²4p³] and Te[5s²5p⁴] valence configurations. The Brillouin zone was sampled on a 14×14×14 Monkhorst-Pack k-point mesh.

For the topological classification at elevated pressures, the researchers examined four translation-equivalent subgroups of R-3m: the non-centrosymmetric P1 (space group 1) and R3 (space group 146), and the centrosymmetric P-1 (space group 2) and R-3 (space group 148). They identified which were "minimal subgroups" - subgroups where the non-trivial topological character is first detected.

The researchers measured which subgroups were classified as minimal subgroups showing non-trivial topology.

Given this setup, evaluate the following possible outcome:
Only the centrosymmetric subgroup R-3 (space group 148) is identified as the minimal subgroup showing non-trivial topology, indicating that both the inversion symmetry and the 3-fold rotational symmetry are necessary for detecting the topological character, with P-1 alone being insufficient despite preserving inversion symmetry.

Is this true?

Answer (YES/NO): NO